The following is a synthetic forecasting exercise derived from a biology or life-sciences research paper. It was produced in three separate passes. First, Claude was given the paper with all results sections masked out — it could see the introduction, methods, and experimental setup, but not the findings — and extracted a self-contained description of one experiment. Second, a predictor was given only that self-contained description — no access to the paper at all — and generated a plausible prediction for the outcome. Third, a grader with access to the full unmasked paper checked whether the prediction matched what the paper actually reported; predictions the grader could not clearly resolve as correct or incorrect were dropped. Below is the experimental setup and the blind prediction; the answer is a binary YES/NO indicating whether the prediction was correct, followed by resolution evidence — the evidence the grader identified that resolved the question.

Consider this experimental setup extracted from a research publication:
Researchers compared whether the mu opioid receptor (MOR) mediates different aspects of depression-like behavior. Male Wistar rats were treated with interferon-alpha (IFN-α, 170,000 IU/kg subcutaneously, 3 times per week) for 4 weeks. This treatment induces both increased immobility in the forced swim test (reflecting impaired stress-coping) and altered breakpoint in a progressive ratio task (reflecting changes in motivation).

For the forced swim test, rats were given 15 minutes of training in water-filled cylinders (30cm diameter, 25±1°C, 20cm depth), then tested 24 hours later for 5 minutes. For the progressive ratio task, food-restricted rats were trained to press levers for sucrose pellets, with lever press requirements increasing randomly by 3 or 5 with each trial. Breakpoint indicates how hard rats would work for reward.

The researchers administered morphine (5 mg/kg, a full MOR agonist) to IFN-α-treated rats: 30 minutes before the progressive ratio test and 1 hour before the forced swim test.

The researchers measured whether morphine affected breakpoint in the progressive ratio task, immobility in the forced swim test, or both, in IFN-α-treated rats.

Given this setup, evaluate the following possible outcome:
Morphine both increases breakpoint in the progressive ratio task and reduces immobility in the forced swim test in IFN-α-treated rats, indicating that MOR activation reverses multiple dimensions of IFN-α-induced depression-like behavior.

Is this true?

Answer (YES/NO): NO